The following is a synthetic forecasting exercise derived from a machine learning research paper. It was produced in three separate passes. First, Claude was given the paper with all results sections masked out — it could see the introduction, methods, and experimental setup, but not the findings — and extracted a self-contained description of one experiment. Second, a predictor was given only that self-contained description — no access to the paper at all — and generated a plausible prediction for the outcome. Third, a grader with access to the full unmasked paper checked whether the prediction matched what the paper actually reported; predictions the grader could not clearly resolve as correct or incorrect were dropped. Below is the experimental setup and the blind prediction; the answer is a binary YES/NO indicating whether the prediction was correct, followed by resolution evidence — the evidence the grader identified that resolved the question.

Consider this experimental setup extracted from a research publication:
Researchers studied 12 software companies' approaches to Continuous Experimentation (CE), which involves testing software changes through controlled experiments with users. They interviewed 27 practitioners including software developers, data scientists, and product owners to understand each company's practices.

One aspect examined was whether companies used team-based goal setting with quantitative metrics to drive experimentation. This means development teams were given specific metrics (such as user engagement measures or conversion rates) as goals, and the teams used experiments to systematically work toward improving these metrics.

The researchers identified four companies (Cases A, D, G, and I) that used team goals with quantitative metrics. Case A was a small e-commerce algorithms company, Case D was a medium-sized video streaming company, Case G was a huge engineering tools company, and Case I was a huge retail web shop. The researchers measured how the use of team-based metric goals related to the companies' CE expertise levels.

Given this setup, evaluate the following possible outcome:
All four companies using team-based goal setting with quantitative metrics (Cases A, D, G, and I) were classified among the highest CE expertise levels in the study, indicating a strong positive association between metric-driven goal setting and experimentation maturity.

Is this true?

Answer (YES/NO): YES